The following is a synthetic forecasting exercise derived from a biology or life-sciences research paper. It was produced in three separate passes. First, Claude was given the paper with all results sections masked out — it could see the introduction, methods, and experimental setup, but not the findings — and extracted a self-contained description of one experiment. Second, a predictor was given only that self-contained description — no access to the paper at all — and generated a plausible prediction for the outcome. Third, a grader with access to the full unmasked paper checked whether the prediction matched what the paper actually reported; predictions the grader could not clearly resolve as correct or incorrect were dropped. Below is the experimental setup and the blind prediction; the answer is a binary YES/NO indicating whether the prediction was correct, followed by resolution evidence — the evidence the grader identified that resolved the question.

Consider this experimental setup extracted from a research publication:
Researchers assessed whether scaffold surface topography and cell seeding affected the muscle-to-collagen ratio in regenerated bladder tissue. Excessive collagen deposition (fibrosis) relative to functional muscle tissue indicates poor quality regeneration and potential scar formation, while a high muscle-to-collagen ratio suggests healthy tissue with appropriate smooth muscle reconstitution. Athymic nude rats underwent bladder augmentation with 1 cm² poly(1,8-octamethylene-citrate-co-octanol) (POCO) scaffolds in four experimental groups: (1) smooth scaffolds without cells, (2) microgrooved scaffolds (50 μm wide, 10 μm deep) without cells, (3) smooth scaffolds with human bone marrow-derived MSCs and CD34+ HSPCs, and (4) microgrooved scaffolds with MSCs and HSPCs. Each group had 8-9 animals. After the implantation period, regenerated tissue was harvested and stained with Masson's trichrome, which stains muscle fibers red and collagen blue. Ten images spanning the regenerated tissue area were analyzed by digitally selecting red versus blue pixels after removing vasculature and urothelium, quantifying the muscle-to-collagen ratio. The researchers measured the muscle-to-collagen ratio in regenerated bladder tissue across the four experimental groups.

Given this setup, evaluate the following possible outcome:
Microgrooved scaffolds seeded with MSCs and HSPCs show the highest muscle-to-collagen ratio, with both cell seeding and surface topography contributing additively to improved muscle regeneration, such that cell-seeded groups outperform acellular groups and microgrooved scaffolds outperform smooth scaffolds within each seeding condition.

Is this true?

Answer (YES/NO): NO